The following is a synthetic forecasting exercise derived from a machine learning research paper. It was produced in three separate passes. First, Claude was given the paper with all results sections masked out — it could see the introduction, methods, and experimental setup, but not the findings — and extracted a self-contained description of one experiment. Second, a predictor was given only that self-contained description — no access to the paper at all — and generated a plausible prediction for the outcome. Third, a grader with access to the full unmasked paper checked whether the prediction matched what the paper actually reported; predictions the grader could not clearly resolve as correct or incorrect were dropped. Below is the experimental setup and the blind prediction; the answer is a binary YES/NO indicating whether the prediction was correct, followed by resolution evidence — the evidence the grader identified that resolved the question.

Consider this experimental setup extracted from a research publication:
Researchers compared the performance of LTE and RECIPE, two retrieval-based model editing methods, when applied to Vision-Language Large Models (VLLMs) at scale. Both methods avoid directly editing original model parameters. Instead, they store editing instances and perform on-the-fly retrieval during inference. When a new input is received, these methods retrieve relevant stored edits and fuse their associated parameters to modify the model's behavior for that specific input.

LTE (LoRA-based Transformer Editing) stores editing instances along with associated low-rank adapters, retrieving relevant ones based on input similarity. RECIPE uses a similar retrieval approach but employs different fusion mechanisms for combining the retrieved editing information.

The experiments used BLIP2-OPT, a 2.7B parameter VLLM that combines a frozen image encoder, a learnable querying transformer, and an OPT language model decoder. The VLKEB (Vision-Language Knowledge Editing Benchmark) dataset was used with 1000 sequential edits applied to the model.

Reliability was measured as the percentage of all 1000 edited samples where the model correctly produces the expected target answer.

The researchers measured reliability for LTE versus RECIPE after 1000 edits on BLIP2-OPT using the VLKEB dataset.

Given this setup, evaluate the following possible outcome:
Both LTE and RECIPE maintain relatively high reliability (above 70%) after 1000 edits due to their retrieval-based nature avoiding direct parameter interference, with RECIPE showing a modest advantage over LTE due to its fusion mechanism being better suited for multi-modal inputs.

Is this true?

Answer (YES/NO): NO